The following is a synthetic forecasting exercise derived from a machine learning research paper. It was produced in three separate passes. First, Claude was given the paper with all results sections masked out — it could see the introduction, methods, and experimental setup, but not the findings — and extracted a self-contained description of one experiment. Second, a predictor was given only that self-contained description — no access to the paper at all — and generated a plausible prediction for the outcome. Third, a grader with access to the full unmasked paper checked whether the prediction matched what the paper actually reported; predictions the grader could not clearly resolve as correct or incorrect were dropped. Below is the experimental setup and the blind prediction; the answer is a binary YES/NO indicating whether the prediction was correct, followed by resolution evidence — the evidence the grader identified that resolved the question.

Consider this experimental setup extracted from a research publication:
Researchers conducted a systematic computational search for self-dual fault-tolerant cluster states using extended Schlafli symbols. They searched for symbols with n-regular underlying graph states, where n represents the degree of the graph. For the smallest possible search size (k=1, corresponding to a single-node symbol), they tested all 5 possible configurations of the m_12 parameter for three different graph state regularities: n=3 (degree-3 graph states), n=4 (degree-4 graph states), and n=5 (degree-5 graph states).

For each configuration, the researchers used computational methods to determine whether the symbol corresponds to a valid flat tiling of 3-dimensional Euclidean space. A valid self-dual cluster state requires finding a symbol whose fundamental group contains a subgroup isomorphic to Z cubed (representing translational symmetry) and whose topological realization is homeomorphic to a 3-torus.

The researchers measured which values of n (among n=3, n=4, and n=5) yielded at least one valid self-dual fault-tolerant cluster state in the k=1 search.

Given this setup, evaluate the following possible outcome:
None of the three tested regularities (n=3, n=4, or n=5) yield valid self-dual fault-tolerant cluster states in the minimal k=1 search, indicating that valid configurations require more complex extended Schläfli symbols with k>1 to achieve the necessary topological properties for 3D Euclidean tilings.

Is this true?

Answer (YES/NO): NO